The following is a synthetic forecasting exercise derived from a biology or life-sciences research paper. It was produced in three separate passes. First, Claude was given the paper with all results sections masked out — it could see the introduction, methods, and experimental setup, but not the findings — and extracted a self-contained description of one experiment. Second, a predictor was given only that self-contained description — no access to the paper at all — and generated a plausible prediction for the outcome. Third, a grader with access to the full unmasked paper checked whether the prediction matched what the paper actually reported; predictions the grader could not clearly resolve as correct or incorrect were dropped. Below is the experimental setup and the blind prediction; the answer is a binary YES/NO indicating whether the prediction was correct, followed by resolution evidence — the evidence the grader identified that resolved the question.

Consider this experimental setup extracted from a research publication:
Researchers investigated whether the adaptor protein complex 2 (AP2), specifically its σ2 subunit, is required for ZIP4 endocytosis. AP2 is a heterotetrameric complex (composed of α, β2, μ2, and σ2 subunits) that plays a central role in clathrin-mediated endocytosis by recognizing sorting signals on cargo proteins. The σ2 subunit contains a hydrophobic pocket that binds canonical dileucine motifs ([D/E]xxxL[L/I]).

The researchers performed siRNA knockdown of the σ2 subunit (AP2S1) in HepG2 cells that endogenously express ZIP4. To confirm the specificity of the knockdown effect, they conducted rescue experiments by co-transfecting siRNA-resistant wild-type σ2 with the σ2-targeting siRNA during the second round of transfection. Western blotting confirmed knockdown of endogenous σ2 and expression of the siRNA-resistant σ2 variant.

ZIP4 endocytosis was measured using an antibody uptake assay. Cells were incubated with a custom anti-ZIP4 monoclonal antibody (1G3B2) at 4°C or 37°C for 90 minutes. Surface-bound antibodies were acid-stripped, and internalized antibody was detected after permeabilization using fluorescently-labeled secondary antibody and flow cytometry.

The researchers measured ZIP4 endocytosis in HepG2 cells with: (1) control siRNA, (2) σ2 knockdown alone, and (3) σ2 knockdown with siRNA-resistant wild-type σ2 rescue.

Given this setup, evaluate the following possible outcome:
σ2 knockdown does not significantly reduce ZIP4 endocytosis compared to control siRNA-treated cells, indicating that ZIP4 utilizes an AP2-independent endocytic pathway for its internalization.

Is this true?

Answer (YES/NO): NO